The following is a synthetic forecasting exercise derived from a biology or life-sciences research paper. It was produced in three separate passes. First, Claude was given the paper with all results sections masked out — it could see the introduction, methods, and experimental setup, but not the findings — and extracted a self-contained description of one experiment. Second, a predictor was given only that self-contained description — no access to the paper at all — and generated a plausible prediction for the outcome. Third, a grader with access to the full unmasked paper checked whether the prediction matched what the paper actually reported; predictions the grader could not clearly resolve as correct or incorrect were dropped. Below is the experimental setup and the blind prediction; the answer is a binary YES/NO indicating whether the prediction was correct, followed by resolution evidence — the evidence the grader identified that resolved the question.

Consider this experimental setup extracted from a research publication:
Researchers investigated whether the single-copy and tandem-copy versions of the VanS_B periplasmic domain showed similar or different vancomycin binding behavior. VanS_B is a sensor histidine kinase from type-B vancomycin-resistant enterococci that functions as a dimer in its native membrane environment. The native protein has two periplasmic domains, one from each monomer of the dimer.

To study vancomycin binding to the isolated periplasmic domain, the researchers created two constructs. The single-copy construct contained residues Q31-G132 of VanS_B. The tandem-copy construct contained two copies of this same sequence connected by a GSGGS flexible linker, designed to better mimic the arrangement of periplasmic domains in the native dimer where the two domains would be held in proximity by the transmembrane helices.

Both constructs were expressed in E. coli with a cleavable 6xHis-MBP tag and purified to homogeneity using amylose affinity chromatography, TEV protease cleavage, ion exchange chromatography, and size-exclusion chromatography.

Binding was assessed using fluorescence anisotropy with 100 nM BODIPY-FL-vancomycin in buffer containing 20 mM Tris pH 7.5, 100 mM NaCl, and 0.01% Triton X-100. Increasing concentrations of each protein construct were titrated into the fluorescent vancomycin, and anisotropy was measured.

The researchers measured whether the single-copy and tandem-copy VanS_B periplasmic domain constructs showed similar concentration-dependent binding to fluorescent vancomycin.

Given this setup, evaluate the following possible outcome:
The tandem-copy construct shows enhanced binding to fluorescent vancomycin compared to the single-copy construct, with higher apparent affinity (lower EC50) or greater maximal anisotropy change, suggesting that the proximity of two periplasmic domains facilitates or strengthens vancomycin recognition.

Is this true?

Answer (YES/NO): NO